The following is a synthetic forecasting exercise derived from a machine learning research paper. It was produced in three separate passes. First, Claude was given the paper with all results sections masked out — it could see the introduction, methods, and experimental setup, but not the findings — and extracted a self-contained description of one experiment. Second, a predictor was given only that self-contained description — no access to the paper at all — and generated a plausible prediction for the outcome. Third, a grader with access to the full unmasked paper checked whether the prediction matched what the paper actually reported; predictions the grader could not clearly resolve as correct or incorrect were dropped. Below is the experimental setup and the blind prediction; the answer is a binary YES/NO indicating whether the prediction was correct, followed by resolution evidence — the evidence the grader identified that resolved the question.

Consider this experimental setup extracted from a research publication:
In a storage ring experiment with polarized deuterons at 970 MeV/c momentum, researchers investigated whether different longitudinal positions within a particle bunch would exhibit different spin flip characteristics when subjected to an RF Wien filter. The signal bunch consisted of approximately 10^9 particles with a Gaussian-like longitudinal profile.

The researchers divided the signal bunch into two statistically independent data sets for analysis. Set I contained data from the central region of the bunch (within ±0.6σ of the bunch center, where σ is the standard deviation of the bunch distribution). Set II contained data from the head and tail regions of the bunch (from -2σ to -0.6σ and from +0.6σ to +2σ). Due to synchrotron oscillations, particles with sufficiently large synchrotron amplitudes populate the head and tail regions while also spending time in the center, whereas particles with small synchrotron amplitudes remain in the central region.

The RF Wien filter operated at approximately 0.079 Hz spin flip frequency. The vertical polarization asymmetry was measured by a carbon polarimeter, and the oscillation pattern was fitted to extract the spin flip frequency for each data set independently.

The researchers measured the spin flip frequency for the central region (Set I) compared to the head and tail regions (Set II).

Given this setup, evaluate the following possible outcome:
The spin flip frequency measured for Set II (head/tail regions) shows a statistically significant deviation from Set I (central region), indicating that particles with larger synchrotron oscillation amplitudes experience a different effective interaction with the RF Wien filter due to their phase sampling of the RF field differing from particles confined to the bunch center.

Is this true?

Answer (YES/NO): NO